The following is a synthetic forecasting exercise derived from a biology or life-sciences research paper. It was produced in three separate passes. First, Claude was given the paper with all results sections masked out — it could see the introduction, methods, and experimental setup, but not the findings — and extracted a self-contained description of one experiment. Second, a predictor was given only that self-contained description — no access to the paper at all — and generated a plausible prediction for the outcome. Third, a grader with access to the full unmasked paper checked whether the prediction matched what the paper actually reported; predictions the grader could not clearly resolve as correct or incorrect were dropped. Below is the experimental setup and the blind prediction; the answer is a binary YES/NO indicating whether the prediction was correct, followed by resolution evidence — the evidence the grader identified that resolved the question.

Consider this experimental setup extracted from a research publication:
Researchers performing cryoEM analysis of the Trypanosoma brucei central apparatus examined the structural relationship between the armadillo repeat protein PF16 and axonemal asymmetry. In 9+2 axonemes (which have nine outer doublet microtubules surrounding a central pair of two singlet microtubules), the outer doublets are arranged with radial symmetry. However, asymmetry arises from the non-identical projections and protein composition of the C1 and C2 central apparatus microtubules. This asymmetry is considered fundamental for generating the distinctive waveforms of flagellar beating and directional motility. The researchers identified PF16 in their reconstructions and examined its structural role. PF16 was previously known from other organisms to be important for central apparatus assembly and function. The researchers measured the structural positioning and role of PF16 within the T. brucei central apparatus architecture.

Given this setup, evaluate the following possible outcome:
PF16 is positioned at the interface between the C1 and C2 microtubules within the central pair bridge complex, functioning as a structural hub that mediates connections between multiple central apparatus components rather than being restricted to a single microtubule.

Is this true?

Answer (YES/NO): NO